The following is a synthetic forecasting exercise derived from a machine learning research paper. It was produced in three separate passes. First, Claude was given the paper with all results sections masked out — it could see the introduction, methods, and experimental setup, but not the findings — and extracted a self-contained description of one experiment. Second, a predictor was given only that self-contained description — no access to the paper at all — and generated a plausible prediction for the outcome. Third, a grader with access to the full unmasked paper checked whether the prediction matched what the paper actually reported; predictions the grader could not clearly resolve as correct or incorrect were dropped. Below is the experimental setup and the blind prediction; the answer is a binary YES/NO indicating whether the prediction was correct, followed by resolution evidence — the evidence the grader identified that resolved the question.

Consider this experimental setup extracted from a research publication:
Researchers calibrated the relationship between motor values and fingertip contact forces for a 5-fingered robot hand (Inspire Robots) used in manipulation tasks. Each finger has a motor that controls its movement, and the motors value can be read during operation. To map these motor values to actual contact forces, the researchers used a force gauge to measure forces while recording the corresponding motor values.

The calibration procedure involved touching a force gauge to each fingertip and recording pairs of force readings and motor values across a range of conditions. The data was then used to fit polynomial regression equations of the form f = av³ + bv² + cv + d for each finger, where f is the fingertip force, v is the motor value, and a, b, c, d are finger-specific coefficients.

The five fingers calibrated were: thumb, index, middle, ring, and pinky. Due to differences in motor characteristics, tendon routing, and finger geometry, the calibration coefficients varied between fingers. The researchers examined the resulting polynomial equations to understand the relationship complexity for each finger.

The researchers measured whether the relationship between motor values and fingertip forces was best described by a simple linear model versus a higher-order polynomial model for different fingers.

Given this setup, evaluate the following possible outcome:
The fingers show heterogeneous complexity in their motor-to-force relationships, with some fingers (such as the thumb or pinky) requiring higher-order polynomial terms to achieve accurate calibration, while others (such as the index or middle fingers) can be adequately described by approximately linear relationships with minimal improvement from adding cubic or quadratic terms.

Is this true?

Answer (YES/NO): NO